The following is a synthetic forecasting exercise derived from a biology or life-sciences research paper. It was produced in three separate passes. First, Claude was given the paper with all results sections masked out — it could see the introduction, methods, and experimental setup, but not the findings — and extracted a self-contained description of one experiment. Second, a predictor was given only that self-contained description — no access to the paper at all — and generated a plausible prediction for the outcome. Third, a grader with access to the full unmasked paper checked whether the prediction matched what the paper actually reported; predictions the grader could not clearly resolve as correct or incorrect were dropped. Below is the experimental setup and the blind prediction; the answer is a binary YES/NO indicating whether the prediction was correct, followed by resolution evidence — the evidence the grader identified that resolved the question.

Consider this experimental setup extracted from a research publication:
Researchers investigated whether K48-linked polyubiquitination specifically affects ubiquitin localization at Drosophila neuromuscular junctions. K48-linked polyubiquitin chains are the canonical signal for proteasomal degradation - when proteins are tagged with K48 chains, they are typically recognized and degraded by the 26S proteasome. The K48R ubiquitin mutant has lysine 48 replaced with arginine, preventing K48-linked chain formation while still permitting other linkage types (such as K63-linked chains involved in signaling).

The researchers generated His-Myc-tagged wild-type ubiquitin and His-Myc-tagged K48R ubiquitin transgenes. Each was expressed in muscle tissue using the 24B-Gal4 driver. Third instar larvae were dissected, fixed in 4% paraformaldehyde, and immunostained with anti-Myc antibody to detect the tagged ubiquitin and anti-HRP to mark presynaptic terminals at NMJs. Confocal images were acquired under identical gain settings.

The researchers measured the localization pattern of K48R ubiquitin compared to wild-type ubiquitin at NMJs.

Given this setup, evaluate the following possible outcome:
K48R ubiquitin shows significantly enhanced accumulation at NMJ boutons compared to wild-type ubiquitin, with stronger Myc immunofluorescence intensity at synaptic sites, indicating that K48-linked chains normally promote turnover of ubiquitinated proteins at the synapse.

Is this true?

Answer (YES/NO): NO